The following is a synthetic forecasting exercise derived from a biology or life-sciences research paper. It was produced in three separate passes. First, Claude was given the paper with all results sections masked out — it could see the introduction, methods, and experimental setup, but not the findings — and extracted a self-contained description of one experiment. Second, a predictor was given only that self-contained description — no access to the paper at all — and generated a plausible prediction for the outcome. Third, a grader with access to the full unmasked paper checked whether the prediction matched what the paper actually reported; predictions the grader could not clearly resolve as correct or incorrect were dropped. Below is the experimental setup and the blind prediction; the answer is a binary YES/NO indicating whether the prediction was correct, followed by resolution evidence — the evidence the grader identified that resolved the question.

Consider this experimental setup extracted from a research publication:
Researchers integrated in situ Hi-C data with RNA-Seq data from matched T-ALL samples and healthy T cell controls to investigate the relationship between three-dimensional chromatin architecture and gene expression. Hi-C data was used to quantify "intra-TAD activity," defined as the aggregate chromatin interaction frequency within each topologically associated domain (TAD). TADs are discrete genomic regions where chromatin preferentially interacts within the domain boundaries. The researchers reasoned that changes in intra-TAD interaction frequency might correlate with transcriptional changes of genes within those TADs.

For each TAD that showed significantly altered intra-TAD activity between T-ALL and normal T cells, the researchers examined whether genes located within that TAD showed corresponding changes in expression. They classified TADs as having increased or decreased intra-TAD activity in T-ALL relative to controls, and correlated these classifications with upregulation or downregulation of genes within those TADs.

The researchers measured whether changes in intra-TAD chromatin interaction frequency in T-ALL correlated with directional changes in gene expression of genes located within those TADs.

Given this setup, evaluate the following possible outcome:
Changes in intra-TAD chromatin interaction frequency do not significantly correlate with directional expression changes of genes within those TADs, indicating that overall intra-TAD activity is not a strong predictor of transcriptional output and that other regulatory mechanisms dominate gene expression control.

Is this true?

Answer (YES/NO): NO